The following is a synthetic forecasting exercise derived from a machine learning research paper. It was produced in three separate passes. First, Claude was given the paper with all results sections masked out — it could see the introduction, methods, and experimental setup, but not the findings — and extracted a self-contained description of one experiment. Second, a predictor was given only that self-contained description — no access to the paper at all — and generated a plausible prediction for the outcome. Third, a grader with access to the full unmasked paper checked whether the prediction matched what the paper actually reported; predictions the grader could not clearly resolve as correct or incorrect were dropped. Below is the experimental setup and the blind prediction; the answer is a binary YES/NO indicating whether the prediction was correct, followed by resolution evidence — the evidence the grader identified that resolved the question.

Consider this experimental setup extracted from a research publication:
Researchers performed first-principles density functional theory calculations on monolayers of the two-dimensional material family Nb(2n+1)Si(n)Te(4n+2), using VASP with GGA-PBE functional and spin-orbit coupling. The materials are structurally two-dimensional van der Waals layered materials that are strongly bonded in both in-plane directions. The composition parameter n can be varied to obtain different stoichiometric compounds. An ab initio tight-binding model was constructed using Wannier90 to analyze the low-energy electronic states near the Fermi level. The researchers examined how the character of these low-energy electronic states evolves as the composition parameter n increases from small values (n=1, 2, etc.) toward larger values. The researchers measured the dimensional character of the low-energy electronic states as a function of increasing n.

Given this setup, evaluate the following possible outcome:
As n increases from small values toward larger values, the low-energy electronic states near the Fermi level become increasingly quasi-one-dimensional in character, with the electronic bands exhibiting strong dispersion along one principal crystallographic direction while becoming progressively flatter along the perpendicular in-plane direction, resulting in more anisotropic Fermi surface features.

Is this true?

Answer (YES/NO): YES